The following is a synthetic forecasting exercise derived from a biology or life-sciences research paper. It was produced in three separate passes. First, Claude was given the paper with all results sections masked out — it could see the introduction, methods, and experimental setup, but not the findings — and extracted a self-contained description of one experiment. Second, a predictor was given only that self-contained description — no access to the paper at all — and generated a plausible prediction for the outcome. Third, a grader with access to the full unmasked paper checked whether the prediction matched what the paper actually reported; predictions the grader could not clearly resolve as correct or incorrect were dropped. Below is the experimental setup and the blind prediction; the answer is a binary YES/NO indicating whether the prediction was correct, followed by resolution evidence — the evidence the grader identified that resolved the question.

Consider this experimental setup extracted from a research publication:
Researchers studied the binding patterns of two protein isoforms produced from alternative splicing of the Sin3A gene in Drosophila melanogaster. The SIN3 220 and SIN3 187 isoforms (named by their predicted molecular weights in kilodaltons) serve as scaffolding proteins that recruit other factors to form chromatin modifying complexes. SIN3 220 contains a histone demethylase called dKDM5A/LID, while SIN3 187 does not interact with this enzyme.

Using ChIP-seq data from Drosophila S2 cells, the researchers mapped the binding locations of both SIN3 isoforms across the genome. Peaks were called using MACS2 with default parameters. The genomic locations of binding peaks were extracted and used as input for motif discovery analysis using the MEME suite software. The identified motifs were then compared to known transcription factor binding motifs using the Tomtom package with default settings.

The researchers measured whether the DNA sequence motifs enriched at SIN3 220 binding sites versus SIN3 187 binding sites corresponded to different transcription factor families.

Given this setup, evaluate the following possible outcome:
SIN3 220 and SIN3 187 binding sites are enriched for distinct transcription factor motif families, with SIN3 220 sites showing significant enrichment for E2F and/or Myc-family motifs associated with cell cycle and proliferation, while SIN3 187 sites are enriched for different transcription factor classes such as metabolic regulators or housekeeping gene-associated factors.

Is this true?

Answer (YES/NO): NO